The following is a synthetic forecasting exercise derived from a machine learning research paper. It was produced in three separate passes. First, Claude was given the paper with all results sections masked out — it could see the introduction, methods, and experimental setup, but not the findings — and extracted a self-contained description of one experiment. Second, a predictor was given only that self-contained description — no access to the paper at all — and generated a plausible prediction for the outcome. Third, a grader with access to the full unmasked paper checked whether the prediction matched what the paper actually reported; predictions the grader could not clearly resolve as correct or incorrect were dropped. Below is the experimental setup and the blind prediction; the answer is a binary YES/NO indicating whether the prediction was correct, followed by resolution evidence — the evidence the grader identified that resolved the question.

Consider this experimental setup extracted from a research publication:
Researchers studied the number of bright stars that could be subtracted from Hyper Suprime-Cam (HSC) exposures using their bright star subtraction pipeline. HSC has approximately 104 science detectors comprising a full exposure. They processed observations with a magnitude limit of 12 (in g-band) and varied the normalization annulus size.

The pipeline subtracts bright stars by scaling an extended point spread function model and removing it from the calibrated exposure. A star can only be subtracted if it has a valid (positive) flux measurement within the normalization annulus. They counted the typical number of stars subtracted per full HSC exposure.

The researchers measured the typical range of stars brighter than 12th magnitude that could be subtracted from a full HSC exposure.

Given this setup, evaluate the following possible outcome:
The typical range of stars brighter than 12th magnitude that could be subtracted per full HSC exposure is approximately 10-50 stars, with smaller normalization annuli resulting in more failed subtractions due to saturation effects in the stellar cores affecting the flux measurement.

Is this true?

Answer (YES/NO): NO